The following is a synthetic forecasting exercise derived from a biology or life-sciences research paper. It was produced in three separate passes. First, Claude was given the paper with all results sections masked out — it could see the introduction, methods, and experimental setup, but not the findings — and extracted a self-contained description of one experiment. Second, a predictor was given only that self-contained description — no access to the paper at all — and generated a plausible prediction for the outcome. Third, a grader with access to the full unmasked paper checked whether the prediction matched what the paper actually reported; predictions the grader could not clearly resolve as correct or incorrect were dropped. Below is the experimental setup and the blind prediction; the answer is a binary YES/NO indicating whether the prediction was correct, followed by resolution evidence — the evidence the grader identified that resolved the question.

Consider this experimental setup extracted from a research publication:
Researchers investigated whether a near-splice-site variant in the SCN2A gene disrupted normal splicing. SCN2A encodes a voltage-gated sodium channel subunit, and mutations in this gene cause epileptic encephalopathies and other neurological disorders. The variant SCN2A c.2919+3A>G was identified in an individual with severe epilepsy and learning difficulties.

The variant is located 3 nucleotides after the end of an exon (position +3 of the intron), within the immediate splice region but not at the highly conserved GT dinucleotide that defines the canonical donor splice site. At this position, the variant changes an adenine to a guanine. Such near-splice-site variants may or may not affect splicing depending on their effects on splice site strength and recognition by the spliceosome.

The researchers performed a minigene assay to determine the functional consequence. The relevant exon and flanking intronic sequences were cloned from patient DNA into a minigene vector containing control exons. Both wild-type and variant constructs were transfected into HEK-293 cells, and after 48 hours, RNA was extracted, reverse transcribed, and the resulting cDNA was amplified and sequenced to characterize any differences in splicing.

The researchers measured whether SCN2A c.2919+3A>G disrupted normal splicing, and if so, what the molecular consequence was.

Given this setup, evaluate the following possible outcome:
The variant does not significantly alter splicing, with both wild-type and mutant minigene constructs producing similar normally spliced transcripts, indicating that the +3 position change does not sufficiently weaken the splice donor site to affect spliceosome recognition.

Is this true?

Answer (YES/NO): NO